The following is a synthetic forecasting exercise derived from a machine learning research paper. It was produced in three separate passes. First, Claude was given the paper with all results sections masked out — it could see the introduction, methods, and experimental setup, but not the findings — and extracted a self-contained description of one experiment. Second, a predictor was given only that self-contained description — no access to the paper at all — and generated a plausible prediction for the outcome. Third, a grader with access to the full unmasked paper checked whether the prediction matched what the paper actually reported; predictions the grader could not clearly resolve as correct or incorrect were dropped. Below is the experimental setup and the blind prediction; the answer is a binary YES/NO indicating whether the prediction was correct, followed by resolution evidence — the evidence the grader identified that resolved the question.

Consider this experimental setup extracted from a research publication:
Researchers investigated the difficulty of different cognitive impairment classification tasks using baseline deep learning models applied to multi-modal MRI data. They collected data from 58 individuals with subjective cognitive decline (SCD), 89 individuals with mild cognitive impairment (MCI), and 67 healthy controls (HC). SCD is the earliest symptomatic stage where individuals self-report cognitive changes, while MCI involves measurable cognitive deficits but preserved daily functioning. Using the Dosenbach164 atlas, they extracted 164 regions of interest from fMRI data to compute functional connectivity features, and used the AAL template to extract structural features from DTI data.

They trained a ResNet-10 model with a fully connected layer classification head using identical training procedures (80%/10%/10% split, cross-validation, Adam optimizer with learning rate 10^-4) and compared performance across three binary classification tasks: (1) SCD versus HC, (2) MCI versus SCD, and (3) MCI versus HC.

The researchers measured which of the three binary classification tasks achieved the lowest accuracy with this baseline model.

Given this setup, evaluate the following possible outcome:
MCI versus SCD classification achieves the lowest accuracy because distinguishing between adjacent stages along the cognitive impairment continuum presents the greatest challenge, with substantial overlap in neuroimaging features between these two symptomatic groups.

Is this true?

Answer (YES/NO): YES